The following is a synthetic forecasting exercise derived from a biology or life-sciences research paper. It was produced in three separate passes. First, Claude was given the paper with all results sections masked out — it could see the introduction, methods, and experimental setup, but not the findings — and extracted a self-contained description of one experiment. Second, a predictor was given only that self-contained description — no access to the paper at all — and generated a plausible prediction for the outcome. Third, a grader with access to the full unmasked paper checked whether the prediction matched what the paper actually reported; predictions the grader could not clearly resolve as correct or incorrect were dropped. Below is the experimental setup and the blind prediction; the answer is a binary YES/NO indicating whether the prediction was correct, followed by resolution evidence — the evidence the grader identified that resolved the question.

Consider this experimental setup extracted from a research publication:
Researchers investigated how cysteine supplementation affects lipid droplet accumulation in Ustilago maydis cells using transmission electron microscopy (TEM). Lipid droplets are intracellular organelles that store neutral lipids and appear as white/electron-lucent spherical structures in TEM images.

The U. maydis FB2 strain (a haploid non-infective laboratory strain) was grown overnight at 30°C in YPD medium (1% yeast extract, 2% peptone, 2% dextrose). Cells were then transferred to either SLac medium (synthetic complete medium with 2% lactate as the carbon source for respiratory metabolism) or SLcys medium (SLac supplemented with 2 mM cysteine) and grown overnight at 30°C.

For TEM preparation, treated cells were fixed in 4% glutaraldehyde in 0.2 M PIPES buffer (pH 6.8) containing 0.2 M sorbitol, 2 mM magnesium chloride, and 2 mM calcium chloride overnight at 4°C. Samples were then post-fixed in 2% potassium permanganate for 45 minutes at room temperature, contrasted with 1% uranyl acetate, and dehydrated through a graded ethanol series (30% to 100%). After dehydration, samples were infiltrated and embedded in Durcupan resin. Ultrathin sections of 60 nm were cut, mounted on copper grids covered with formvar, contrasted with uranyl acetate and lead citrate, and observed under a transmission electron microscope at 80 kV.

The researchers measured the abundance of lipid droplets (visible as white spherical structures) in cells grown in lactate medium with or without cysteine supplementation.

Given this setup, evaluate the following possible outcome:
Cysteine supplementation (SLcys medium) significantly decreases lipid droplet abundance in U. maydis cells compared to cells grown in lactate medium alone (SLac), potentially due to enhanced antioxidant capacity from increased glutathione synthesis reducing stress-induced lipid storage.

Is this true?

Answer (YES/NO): NO